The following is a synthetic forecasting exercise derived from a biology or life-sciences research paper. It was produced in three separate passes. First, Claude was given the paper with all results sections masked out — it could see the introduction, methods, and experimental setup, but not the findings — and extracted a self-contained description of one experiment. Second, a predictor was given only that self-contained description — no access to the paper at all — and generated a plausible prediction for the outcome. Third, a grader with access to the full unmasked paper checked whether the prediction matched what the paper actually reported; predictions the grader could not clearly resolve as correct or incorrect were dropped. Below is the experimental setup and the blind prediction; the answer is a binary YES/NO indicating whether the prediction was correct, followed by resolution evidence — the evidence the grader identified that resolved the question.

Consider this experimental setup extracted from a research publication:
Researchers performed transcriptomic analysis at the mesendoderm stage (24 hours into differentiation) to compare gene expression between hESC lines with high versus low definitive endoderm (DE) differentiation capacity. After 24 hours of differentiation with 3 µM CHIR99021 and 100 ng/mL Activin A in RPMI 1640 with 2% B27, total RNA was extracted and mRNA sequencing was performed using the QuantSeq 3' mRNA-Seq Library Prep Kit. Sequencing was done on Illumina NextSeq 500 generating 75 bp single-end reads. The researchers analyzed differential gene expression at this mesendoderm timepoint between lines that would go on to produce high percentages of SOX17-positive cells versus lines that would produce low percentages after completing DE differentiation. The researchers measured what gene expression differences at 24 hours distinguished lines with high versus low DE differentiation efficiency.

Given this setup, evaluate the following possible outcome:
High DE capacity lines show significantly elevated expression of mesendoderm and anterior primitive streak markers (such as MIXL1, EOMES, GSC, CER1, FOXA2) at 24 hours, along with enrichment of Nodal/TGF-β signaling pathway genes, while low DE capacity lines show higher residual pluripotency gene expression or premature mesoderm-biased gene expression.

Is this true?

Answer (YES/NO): NO